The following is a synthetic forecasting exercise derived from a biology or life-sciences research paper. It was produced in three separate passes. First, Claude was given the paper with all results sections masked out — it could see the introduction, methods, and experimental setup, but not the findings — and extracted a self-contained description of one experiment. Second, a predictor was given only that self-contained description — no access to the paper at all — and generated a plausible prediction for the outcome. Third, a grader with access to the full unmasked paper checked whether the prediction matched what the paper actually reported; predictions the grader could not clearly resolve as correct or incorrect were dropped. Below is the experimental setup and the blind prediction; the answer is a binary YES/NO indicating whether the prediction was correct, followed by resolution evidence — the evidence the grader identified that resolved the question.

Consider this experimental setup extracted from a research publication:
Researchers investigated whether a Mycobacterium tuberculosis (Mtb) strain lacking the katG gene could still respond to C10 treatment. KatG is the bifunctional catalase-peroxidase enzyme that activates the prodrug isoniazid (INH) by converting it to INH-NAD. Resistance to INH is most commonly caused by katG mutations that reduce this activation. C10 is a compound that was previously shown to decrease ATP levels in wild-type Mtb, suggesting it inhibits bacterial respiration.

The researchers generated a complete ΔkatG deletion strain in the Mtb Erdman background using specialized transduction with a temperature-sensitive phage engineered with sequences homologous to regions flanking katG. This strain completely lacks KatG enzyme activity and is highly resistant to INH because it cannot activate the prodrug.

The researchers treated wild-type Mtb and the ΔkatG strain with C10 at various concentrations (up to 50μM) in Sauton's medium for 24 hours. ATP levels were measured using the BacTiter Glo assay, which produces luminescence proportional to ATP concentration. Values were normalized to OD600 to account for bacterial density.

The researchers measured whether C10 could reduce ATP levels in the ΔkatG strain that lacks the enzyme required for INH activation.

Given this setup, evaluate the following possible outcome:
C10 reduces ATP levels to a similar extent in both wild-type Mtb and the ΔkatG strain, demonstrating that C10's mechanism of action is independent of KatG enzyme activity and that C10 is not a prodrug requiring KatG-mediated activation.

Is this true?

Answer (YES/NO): YES